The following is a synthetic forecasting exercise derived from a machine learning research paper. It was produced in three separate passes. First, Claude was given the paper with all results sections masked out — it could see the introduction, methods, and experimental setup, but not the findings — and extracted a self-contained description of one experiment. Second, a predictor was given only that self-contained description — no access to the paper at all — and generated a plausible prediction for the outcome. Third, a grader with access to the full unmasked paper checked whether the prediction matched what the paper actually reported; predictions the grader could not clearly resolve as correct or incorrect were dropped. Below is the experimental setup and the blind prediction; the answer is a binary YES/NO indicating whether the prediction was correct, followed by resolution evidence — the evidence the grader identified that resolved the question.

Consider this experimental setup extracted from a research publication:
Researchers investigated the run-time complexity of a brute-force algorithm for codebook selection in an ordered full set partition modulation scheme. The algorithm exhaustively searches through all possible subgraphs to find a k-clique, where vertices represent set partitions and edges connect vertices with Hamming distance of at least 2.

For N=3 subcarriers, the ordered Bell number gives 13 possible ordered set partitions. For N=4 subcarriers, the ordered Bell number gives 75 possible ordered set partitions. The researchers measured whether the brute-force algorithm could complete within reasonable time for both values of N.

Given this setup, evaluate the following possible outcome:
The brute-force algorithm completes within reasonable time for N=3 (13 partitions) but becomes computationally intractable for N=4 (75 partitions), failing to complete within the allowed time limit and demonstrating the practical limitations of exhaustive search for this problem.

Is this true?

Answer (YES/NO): YES